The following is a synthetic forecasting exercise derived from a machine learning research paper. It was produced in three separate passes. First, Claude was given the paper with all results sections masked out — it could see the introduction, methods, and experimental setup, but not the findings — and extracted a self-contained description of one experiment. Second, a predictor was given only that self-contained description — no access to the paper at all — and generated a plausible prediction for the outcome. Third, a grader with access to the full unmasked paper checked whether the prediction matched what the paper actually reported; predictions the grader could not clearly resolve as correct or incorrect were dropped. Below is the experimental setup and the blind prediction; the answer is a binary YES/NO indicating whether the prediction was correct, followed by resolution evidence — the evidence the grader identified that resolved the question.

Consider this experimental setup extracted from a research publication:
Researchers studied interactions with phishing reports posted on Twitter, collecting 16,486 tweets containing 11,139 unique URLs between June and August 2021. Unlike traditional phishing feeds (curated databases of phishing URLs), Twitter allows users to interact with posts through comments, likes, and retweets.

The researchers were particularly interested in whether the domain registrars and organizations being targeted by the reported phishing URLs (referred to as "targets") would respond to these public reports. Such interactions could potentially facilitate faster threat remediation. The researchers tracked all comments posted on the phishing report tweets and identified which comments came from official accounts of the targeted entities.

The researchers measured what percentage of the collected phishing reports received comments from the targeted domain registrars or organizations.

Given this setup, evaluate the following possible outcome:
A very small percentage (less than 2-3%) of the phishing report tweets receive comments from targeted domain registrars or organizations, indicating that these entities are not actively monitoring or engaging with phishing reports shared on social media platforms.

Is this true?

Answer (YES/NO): NO